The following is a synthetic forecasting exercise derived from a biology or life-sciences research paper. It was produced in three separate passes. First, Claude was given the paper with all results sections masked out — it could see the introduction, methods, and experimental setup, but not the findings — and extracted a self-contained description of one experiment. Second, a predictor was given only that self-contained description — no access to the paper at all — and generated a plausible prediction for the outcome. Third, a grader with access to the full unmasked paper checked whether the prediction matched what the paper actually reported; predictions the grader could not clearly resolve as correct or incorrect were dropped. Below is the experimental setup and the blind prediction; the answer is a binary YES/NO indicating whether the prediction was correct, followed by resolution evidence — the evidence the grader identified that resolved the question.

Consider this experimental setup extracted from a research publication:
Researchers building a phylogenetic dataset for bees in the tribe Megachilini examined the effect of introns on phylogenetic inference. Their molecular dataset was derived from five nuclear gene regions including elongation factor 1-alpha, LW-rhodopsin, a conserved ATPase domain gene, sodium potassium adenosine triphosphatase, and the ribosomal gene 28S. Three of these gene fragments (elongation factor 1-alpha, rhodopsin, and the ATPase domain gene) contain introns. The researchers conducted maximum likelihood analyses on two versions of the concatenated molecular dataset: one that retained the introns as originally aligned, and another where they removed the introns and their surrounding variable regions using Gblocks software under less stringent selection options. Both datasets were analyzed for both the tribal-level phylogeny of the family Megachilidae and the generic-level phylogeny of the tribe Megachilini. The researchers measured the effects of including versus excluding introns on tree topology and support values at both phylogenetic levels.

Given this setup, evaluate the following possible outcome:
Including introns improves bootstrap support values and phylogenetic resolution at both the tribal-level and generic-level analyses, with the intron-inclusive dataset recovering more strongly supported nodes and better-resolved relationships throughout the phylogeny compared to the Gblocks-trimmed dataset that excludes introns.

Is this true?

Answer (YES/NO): NO